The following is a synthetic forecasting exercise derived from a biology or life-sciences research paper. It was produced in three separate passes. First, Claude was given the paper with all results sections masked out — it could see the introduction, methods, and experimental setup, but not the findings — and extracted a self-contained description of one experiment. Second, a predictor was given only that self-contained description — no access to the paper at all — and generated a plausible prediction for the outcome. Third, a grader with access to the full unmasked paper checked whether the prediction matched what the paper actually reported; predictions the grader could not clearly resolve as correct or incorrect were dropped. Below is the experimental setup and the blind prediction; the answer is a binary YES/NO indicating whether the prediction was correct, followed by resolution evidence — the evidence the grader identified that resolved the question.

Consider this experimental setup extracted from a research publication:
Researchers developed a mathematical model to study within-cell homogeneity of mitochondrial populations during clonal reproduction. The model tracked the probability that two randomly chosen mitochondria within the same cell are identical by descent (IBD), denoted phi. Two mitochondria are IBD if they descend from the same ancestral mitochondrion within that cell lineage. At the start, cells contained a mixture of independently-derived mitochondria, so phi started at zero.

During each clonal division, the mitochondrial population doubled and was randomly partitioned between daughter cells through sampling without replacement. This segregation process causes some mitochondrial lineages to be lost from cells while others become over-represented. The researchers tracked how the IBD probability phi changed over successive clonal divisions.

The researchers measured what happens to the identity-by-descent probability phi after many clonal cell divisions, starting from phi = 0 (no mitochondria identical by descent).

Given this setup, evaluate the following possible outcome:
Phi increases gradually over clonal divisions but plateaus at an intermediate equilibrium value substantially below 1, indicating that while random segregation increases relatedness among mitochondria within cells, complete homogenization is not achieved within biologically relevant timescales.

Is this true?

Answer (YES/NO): NO